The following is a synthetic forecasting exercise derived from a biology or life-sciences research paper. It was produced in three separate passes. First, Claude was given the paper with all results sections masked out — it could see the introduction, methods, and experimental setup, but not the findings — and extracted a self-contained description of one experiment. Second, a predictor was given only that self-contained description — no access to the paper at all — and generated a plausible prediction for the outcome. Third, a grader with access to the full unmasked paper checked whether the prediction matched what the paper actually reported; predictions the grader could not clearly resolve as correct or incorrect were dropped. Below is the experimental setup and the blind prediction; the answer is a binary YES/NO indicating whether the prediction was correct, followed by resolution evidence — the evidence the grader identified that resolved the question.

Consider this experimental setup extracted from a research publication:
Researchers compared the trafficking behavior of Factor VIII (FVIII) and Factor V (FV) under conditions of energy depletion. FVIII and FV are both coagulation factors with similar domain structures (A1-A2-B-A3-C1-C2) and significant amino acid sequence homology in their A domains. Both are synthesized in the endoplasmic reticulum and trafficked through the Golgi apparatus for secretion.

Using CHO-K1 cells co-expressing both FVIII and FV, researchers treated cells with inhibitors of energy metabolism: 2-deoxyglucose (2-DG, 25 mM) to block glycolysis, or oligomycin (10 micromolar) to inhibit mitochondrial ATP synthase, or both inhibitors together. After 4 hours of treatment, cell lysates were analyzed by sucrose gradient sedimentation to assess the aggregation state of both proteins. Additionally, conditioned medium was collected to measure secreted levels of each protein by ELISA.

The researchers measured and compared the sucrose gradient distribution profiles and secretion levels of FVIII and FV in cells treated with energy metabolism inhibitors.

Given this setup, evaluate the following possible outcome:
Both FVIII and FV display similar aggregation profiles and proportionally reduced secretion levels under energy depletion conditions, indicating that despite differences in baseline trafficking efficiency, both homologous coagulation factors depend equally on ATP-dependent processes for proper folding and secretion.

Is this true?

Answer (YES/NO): NO